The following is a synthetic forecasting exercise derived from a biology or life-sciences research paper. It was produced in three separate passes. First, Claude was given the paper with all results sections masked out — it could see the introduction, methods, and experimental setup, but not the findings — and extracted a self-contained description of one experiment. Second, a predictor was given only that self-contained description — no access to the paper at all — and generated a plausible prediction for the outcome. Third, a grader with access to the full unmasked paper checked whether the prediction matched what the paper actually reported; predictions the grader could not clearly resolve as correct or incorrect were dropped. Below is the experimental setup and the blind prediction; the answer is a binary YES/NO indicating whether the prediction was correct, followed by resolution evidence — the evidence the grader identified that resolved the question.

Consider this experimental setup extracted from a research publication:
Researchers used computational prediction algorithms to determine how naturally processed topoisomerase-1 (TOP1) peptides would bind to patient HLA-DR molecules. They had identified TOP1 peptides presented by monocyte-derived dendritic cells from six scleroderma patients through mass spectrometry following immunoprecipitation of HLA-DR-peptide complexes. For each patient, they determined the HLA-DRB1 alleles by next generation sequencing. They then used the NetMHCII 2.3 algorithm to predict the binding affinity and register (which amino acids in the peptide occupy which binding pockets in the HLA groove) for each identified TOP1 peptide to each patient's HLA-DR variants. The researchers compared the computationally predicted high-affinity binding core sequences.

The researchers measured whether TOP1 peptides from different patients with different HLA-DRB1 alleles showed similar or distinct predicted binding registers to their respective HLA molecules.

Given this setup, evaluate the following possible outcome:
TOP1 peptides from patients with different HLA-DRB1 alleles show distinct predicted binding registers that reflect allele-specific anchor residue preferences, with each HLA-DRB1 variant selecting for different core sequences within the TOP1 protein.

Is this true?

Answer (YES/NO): NO